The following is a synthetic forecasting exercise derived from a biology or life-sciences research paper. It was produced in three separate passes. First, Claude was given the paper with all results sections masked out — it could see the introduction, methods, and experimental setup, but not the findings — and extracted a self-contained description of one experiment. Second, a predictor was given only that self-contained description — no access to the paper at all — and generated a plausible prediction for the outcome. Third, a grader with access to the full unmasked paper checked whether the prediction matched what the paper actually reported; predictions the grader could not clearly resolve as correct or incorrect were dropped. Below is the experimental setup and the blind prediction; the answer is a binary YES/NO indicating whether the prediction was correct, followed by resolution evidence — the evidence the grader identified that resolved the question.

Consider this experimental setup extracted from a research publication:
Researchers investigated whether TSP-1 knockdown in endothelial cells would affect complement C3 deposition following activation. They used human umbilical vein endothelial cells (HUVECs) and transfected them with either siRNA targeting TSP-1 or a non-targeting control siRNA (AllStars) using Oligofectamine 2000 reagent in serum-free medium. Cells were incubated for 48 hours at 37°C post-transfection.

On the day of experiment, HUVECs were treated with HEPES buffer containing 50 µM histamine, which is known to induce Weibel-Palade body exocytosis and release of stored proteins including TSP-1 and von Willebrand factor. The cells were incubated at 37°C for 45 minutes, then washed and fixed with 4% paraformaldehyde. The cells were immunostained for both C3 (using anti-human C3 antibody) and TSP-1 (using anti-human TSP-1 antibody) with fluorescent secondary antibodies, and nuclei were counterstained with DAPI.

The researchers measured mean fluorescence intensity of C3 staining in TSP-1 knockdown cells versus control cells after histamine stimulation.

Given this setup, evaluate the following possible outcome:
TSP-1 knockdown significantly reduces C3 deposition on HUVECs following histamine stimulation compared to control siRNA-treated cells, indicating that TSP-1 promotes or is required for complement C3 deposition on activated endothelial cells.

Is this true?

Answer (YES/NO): NO